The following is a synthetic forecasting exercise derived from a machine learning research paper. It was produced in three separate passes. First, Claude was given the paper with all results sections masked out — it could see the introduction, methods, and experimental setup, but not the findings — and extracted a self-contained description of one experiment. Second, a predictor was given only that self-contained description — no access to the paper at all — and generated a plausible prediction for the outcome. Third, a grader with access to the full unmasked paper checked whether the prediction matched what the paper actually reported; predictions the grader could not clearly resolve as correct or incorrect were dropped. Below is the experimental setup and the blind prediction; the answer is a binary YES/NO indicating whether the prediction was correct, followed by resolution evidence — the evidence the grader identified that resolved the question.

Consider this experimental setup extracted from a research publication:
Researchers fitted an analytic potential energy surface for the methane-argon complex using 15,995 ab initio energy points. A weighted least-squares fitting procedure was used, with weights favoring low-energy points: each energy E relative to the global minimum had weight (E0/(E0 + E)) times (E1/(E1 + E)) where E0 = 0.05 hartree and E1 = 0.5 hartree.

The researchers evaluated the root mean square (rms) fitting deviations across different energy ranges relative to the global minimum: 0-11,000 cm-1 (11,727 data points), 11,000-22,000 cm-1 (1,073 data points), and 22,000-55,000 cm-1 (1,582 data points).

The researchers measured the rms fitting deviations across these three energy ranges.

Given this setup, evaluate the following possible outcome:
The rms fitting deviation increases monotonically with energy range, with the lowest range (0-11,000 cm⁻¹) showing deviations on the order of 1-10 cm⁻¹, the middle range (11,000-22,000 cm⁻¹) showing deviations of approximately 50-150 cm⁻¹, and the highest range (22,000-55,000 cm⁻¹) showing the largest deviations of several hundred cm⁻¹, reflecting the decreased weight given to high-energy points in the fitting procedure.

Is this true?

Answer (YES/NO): NO